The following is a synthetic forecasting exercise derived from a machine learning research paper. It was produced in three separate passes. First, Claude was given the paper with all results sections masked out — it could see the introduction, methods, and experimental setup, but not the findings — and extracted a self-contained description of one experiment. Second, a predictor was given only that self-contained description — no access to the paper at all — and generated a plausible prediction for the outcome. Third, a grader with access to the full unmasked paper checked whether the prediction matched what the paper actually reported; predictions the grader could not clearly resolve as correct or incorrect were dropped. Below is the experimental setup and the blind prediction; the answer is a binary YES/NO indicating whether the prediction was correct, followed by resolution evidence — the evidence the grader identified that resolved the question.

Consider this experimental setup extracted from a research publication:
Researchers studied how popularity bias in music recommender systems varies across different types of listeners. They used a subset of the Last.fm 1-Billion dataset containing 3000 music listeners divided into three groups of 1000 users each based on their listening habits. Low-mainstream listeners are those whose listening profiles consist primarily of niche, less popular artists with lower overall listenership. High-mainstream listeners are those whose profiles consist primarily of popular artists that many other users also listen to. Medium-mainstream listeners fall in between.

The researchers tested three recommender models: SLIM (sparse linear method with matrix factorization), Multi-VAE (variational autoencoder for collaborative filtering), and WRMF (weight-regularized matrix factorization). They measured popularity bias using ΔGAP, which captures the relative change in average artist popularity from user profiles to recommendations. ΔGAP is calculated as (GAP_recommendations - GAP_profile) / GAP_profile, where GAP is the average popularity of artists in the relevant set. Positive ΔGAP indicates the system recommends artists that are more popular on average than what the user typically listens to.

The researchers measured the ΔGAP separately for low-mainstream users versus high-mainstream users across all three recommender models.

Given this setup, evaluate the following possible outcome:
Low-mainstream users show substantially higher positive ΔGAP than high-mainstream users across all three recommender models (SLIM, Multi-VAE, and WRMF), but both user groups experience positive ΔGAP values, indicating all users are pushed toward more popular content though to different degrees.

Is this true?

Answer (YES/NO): NO